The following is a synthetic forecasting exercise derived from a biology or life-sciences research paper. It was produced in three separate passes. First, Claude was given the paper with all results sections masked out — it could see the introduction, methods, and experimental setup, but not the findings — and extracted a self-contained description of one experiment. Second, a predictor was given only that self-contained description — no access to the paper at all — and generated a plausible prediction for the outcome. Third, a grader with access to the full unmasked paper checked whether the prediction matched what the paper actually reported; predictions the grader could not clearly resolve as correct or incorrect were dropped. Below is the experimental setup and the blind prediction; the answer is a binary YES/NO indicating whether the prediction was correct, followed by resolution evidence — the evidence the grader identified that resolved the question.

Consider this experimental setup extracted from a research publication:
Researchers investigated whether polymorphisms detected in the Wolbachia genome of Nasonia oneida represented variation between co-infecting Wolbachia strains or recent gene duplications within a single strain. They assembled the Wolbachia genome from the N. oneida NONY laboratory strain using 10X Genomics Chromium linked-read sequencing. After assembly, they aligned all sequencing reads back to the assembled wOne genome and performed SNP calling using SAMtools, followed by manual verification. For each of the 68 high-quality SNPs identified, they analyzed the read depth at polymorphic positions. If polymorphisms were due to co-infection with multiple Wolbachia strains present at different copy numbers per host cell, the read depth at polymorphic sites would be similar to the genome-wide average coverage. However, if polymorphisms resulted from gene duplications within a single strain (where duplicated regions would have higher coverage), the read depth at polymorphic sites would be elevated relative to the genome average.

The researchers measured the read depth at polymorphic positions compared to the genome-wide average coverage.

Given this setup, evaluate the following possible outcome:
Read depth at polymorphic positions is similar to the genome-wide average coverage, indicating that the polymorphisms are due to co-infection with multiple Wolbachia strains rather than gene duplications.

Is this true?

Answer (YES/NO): NO